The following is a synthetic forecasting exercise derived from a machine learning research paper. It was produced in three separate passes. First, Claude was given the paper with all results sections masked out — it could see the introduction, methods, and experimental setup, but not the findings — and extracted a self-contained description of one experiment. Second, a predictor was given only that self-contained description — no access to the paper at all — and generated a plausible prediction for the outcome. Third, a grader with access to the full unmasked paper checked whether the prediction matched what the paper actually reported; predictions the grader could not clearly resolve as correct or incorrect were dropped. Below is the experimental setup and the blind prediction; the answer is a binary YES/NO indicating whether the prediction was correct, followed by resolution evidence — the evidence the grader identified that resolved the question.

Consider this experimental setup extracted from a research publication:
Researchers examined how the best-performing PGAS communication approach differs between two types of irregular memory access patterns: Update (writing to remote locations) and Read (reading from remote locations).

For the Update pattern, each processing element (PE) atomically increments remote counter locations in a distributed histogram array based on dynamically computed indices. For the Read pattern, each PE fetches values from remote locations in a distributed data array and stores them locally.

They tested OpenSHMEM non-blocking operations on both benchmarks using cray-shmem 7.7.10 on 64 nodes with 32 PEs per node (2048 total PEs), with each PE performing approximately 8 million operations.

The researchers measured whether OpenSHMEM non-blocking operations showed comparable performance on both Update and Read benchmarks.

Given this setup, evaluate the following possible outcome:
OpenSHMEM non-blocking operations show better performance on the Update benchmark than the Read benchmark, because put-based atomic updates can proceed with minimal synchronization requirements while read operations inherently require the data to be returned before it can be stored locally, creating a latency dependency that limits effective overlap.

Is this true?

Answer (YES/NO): NO